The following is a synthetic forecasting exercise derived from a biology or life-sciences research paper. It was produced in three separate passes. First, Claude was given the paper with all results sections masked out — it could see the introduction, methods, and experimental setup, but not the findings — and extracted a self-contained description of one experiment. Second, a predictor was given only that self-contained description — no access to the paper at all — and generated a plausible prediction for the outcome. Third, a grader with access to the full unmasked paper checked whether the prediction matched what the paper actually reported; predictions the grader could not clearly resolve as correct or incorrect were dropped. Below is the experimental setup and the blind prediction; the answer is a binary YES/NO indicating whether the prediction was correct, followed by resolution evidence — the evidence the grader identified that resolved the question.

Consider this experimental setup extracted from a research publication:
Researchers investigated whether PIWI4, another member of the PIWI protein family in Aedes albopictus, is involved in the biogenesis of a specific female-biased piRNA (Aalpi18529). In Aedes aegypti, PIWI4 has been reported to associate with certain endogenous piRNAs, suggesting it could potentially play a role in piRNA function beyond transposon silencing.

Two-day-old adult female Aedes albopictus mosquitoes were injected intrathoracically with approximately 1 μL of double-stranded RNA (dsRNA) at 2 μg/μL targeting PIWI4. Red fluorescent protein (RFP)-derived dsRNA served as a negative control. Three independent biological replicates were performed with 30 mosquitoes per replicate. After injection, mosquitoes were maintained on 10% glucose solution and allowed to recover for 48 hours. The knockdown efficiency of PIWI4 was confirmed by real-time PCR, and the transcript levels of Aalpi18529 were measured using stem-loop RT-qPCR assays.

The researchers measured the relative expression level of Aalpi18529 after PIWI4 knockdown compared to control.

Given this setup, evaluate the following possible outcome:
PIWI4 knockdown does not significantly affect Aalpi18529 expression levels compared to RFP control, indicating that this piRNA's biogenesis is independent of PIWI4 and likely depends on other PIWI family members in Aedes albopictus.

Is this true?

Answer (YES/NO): YES